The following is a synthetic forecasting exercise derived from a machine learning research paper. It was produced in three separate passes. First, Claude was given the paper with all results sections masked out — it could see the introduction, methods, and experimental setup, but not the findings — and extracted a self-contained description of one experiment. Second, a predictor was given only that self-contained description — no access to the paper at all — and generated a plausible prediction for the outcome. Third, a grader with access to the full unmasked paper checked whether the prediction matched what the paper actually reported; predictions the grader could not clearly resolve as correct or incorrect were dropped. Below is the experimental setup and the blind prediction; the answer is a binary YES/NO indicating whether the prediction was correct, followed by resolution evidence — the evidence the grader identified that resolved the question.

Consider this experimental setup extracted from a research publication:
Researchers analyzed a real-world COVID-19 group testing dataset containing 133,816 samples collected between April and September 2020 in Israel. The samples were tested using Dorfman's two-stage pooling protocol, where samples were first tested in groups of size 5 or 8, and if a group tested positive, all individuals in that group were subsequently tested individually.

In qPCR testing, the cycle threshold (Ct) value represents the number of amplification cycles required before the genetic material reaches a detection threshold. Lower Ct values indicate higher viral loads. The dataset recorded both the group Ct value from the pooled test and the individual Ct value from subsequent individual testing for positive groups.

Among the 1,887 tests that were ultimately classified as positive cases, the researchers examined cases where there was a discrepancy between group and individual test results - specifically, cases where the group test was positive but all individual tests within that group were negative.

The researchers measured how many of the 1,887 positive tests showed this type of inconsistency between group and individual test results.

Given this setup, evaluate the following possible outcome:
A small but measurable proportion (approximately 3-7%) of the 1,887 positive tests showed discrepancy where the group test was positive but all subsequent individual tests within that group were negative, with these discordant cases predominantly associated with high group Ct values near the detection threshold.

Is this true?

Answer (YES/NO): YES